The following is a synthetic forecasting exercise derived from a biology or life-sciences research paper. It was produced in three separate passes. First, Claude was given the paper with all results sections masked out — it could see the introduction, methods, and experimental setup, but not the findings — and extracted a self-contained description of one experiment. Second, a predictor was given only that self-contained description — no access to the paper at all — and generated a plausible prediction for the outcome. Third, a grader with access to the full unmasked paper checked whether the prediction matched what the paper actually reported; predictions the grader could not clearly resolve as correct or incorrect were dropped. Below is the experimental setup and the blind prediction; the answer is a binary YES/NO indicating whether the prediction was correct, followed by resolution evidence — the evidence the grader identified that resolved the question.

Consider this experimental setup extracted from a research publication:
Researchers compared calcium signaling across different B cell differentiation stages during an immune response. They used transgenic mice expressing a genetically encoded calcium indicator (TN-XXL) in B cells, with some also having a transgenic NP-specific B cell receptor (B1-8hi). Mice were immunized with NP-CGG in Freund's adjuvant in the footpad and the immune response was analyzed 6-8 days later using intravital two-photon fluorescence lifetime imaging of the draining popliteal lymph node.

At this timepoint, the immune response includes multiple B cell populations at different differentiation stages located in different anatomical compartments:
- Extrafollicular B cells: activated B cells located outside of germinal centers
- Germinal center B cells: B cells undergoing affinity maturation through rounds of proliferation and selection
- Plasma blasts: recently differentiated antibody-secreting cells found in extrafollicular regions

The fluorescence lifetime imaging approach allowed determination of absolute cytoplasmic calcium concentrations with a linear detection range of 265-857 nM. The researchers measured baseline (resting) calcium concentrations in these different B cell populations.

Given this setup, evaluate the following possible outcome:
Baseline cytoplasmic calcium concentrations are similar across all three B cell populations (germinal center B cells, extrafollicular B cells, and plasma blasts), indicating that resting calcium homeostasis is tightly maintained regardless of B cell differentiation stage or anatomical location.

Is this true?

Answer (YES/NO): NO